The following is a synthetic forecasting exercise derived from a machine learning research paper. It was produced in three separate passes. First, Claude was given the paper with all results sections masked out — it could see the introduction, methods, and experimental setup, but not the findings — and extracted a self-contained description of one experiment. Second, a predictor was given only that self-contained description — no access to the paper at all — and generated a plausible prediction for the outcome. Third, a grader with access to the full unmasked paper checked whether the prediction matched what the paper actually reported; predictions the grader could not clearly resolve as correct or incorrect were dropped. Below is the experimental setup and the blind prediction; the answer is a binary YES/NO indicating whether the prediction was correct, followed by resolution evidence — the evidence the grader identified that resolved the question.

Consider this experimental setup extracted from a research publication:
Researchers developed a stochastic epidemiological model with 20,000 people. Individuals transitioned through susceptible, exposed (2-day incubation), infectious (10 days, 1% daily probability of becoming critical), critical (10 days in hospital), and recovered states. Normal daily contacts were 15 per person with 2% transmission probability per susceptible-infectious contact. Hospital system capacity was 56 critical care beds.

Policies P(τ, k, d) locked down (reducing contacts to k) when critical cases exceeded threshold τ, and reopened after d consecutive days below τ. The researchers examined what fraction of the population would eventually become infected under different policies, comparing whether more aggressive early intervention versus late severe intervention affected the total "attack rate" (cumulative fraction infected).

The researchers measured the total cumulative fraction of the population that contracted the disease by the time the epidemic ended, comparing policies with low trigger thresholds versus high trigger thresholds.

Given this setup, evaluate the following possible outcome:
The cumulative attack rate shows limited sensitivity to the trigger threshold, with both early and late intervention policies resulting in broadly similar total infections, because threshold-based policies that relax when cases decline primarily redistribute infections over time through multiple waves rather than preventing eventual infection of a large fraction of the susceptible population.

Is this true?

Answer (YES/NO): NO